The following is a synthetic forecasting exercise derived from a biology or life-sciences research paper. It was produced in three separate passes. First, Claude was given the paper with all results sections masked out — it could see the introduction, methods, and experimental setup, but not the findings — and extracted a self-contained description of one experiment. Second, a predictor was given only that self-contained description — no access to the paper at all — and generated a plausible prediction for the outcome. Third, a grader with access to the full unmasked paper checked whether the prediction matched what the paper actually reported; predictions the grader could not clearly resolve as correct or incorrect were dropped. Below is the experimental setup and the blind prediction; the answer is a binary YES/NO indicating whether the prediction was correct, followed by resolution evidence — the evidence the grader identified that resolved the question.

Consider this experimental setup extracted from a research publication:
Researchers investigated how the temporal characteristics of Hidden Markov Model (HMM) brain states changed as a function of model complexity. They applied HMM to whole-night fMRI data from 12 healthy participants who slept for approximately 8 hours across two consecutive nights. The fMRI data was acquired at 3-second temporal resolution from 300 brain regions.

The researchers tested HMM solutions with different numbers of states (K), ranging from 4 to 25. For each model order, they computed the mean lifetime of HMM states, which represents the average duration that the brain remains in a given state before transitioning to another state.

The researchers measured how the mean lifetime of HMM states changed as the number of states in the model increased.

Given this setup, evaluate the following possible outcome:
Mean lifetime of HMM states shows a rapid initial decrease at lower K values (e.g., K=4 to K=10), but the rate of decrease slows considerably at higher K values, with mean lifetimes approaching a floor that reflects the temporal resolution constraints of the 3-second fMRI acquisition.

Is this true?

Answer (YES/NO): NO